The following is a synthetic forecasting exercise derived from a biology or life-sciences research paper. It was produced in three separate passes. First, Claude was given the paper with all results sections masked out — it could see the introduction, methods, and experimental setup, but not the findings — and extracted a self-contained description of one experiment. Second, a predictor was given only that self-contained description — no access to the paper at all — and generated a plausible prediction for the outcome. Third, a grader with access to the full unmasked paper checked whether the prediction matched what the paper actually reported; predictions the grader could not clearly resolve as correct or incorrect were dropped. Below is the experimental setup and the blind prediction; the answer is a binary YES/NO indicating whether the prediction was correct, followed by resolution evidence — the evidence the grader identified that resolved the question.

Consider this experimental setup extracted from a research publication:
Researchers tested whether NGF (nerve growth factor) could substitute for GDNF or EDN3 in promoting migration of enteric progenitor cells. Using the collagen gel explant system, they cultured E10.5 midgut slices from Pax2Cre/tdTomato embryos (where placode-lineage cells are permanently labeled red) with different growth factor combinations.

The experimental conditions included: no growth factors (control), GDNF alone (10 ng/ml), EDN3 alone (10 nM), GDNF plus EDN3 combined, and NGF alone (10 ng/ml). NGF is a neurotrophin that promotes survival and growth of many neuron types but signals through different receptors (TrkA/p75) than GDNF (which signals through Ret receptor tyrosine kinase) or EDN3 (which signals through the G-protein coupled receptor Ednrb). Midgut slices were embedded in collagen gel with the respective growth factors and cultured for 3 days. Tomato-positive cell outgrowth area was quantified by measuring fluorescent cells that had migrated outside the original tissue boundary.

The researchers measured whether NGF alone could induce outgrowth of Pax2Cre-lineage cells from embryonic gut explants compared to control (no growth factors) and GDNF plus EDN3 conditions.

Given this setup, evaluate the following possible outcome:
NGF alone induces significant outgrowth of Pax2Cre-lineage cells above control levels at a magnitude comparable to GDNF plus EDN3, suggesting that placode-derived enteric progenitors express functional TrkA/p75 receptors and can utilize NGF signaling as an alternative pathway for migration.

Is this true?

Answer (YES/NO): NO